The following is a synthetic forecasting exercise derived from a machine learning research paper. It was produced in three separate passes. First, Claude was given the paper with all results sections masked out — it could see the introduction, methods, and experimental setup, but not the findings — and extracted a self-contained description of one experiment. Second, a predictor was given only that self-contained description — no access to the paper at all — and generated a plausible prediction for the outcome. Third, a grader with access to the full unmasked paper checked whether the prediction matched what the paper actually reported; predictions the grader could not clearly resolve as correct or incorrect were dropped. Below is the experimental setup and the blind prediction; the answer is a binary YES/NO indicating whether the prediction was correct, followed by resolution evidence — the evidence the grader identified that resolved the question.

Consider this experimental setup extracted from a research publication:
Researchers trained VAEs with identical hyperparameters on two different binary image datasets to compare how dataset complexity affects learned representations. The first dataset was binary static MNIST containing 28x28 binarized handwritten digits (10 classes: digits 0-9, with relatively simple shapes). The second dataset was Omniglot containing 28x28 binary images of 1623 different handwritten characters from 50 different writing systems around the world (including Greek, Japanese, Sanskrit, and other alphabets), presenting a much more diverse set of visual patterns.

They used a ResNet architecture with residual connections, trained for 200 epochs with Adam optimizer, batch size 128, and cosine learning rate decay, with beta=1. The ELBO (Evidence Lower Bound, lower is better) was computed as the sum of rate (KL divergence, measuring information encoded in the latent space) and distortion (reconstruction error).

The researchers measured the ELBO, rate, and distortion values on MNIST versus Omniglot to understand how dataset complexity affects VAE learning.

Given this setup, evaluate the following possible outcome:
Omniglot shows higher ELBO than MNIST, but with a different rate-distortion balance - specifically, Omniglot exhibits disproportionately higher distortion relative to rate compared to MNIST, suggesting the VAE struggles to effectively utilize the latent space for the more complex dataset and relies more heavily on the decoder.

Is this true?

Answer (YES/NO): NO